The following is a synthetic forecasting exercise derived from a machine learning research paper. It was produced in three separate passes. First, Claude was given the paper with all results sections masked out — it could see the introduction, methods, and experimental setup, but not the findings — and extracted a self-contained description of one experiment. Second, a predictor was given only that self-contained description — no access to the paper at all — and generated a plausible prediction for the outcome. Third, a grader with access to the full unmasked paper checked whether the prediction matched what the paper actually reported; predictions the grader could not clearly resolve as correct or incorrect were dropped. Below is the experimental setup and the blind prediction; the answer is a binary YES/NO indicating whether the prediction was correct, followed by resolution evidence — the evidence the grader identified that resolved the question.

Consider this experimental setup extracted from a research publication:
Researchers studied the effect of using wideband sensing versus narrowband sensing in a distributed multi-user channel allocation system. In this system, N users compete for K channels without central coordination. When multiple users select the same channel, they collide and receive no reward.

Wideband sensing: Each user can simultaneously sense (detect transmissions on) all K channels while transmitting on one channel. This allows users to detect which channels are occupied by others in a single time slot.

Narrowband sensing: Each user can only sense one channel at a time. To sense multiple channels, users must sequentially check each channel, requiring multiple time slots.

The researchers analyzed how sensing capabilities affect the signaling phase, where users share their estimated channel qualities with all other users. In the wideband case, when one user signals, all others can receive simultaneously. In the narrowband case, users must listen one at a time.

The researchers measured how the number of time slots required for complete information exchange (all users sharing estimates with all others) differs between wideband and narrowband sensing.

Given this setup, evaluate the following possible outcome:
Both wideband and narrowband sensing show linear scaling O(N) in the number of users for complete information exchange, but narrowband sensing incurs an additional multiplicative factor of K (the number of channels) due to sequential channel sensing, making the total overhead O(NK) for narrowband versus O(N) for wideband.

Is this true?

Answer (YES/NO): NO